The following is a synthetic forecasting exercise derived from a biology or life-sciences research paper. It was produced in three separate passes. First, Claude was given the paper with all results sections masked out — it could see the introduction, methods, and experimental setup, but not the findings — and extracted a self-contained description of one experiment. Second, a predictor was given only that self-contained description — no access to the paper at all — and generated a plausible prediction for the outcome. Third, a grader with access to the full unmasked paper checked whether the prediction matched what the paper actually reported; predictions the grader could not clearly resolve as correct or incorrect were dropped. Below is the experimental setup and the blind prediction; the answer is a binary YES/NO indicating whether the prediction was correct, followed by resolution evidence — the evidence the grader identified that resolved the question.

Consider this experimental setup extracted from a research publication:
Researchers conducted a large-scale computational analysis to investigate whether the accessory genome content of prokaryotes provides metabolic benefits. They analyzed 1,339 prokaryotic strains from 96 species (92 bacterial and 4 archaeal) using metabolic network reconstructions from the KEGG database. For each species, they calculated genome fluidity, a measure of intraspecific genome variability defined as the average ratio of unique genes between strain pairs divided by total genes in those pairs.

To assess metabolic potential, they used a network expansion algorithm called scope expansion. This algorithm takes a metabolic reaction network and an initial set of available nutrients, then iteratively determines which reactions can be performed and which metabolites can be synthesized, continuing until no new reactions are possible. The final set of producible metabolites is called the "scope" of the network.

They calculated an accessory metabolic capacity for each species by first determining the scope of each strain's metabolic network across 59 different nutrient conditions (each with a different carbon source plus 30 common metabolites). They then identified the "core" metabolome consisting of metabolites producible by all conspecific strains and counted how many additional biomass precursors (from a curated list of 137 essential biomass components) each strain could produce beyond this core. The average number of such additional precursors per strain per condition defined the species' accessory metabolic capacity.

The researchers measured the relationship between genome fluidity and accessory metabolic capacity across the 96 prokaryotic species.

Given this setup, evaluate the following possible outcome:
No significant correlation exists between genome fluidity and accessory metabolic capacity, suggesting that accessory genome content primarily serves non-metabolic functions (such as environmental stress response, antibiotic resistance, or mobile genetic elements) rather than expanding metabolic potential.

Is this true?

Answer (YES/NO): NO